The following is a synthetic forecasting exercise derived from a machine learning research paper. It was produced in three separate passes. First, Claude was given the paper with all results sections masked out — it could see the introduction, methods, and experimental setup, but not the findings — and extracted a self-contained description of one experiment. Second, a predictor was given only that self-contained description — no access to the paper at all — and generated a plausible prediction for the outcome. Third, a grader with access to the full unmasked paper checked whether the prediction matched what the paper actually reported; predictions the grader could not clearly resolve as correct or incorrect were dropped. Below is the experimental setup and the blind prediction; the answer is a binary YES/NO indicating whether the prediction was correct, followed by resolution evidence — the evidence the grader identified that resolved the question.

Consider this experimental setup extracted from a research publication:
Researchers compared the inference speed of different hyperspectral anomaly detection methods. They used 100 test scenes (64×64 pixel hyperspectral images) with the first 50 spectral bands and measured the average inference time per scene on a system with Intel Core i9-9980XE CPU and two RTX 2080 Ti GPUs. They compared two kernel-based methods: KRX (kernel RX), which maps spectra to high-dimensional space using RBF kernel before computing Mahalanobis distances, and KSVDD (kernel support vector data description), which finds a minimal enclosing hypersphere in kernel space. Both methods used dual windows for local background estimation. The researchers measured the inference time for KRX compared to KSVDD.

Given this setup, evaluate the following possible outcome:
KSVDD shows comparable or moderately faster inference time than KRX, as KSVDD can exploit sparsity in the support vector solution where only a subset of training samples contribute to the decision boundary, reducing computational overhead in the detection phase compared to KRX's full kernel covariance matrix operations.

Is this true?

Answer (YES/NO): NO